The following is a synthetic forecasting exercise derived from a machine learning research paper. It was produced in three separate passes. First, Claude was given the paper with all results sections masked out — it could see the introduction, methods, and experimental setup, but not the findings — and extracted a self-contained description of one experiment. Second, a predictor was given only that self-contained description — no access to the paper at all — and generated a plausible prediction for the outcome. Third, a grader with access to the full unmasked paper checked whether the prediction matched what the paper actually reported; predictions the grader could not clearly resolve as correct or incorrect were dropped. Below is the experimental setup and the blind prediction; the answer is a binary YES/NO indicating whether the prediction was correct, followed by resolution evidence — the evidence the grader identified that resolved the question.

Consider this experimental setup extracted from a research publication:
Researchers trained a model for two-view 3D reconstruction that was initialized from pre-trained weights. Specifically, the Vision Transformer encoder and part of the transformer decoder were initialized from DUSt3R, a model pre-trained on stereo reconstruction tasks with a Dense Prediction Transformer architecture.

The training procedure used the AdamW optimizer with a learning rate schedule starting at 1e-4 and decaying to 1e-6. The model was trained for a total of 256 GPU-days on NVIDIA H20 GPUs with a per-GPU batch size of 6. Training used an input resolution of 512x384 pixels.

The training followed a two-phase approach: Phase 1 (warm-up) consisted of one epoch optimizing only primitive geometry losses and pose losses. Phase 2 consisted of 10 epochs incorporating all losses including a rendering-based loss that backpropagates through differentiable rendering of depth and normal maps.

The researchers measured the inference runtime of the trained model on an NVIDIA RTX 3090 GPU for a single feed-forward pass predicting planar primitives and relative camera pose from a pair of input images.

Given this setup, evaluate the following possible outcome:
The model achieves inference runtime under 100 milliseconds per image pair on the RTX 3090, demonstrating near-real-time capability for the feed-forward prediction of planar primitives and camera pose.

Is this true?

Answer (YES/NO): YES